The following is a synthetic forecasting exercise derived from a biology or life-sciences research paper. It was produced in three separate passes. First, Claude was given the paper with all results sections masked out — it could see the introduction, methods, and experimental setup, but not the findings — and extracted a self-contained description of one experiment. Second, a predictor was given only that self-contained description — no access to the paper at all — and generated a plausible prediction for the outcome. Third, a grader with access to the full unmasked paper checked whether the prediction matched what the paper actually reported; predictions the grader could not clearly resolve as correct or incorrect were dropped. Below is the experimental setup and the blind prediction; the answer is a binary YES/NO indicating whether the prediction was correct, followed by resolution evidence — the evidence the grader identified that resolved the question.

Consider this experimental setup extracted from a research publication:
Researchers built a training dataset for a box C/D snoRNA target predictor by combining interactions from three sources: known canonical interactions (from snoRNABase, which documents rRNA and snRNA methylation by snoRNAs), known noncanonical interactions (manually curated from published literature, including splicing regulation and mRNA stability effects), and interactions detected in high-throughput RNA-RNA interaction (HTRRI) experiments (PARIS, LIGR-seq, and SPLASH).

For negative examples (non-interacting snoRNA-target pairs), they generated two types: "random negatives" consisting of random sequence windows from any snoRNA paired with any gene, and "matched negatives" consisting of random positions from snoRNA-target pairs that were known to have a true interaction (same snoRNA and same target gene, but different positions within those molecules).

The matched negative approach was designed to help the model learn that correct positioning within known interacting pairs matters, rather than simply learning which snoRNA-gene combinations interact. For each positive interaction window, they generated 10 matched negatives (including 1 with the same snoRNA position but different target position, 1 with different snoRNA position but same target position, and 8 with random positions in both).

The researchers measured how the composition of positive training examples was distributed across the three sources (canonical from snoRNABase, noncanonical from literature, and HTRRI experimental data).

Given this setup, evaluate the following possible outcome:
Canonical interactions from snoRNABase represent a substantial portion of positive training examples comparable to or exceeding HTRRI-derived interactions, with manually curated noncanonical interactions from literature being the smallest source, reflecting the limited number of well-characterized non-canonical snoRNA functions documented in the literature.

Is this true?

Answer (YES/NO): NO